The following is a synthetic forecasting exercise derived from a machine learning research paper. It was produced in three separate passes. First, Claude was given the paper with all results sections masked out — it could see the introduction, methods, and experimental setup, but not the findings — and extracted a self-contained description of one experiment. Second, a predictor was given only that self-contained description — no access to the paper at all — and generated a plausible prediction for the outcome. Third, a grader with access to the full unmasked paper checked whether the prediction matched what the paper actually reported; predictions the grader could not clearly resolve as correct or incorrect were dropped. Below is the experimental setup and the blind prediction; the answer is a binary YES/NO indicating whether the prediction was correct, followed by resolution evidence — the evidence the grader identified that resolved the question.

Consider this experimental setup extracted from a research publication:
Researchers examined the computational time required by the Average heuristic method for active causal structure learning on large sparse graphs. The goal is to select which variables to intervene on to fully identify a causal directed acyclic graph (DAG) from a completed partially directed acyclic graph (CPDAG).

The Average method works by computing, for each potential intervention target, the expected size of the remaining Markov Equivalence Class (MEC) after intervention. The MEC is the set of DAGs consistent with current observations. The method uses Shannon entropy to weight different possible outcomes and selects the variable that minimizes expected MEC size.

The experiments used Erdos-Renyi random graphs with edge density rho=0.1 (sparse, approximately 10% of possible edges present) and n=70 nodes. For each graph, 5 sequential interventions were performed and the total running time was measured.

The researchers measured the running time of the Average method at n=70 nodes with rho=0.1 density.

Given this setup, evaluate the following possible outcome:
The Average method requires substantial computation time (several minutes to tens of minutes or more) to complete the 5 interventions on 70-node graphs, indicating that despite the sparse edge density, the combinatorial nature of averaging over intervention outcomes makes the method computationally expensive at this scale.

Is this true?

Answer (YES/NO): NO